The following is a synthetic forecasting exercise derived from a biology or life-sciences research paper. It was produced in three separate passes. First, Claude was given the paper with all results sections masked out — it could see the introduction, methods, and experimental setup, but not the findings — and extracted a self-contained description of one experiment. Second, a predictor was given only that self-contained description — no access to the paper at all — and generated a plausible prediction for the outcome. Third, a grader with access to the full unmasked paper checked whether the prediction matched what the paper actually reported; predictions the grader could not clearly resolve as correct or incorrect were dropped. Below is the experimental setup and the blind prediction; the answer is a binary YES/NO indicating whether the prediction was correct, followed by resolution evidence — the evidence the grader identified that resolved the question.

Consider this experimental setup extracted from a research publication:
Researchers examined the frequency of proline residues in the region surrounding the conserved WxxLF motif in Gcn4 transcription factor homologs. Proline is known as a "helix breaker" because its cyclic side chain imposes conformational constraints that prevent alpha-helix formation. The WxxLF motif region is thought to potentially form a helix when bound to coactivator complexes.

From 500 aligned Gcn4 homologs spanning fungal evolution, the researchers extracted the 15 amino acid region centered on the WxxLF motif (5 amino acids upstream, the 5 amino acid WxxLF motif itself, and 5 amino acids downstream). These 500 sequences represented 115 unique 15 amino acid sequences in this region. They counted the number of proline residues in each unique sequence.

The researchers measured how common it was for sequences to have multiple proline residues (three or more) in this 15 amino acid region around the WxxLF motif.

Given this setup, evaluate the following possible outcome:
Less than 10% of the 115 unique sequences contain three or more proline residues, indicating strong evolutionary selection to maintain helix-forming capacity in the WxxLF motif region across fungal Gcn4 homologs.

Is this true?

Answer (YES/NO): NO